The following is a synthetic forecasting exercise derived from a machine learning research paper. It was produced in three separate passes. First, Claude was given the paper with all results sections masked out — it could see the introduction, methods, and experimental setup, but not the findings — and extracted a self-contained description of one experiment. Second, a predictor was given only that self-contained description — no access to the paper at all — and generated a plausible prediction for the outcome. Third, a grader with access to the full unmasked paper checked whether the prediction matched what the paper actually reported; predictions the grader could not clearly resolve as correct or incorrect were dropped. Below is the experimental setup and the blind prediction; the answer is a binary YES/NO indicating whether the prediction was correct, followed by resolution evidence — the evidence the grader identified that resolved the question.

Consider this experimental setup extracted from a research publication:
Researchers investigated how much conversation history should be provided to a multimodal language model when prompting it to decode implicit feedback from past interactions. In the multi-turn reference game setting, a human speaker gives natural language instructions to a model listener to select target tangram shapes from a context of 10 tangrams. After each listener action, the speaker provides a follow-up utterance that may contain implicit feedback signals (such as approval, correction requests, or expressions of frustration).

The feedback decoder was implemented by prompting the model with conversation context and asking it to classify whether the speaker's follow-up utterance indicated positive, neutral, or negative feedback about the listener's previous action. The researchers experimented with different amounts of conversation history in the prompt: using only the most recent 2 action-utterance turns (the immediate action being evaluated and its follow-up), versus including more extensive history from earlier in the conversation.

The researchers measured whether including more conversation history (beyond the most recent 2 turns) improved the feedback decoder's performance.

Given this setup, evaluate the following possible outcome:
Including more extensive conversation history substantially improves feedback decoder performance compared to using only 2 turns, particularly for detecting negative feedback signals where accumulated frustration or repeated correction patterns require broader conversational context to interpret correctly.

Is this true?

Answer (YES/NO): NO